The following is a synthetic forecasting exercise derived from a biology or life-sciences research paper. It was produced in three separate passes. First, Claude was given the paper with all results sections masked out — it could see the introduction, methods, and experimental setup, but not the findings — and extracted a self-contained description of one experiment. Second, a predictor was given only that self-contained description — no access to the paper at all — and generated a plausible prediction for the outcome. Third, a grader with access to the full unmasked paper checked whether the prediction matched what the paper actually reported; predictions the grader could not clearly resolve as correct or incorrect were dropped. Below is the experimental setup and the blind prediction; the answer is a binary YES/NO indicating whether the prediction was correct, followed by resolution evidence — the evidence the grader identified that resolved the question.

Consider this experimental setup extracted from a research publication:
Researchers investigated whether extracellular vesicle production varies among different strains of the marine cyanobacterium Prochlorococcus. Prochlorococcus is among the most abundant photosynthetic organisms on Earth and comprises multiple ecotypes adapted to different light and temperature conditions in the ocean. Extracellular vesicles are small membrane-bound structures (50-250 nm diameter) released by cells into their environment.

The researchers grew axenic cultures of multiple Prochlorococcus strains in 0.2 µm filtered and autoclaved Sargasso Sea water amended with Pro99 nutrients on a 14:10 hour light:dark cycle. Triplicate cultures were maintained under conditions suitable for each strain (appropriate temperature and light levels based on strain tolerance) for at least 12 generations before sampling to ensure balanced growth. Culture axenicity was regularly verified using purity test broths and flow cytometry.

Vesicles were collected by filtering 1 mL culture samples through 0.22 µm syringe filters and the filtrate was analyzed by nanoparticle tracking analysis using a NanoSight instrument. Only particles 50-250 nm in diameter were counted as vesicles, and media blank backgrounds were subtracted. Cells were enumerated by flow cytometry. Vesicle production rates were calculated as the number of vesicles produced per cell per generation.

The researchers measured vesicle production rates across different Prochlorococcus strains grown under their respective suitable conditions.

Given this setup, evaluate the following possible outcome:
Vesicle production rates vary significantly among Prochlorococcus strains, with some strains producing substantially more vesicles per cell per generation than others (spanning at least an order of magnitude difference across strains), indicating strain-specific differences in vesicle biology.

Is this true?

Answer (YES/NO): NO